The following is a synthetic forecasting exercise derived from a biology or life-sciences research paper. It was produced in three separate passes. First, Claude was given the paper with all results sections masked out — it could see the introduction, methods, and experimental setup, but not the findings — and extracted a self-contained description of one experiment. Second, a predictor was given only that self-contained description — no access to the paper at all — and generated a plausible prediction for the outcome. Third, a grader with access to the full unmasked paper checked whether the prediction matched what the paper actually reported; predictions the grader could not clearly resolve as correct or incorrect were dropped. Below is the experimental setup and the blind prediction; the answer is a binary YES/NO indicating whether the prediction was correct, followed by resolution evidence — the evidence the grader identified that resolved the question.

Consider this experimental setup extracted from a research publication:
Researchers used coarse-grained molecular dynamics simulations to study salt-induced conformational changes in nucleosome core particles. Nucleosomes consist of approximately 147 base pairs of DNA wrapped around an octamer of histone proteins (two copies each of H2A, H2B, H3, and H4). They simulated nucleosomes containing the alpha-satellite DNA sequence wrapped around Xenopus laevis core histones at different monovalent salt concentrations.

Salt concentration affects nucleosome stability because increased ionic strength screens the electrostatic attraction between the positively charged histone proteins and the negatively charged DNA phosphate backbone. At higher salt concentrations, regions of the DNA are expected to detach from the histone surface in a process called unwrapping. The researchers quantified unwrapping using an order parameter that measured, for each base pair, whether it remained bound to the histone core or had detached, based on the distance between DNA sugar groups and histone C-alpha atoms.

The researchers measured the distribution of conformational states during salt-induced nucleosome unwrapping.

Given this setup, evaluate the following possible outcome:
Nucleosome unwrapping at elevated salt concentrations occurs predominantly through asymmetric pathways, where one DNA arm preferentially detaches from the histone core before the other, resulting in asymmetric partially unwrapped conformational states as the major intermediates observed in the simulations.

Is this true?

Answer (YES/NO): NO